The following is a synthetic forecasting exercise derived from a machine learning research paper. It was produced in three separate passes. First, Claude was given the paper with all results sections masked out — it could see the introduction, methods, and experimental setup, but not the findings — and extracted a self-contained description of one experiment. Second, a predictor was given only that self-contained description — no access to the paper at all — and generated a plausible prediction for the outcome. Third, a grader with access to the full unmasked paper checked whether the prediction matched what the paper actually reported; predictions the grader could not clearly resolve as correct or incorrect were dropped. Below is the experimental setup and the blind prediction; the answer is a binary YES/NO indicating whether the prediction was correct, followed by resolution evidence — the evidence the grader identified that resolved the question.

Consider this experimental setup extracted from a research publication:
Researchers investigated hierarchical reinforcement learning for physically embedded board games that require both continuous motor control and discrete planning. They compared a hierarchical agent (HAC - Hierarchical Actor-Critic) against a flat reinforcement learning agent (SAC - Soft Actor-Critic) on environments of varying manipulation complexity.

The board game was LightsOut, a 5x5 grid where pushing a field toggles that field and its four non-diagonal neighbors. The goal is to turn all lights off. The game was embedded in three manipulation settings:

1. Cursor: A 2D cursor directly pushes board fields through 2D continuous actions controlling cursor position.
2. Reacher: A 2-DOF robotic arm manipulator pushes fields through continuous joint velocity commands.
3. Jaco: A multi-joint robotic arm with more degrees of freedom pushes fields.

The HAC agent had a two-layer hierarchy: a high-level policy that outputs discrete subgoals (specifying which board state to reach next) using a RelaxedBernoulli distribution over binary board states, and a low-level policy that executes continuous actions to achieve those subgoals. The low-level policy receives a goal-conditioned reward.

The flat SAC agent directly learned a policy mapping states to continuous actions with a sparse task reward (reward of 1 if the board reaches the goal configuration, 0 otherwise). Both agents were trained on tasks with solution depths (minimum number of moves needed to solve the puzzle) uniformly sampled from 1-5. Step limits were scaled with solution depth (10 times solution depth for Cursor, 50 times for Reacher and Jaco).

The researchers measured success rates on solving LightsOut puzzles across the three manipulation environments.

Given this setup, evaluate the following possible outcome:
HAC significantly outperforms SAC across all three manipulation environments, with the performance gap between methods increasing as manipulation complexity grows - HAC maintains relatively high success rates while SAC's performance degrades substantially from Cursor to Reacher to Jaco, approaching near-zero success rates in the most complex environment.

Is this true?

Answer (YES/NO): NO